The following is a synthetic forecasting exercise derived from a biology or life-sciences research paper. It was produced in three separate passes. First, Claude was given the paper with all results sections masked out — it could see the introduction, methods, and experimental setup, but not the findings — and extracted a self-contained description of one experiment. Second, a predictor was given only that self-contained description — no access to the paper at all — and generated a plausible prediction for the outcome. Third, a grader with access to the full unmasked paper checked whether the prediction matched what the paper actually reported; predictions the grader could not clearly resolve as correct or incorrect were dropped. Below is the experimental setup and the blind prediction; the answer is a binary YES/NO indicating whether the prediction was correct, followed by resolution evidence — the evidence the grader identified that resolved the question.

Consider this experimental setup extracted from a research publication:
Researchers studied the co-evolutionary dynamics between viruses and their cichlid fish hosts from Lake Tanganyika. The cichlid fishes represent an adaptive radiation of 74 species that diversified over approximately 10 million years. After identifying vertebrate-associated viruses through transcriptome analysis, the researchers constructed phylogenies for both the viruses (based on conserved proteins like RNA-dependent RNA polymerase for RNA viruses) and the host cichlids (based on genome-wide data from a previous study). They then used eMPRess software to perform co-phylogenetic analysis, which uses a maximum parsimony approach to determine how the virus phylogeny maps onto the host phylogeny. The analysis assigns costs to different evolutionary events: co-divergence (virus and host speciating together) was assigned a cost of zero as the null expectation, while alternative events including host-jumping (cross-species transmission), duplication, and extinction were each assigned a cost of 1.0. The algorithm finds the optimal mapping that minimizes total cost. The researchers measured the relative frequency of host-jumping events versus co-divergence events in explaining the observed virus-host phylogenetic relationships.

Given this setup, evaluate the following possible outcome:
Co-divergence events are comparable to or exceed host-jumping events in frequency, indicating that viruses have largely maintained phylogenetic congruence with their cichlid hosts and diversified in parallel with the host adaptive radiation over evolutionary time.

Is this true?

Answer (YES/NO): NO